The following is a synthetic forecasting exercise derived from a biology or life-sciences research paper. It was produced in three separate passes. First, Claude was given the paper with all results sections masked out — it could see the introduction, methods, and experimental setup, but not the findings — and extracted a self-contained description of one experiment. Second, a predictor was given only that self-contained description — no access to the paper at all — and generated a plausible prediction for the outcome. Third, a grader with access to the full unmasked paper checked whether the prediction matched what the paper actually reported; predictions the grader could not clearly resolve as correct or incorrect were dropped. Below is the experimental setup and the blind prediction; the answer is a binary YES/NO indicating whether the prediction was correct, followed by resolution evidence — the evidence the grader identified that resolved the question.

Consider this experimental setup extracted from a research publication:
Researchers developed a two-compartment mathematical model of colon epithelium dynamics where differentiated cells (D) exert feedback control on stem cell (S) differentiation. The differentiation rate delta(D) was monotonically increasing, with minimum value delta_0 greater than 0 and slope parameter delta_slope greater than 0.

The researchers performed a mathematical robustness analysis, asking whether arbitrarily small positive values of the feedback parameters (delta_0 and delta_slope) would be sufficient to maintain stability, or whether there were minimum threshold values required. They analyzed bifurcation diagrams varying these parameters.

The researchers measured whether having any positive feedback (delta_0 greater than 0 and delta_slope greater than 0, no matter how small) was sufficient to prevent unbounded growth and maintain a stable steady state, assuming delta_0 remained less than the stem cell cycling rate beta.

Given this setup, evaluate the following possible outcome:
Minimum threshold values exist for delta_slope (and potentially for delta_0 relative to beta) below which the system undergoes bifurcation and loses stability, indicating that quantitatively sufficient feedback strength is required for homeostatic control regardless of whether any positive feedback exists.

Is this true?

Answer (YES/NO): NO